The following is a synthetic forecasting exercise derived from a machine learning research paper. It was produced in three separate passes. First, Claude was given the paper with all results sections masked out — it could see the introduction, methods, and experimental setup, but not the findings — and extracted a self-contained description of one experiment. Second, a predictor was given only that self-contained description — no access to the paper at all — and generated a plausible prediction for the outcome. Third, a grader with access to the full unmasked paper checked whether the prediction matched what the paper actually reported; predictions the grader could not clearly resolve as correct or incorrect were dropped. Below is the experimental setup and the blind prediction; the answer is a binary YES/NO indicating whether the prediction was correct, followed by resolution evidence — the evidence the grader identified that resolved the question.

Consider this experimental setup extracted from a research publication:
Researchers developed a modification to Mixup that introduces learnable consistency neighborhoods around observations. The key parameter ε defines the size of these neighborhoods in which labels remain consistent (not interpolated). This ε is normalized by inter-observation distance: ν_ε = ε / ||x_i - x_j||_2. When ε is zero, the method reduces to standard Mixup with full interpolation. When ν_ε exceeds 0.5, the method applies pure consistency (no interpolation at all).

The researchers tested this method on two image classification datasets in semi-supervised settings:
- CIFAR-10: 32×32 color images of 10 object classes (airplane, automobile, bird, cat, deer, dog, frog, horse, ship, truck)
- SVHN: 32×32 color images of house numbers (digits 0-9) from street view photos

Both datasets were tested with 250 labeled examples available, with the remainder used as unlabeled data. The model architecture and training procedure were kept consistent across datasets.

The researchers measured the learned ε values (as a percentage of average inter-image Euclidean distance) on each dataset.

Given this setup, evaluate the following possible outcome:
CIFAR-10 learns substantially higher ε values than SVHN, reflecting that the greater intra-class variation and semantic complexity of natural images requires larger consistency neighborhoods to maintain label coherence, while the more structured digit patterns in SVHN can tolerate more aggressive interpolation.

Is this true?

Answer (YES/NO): YES